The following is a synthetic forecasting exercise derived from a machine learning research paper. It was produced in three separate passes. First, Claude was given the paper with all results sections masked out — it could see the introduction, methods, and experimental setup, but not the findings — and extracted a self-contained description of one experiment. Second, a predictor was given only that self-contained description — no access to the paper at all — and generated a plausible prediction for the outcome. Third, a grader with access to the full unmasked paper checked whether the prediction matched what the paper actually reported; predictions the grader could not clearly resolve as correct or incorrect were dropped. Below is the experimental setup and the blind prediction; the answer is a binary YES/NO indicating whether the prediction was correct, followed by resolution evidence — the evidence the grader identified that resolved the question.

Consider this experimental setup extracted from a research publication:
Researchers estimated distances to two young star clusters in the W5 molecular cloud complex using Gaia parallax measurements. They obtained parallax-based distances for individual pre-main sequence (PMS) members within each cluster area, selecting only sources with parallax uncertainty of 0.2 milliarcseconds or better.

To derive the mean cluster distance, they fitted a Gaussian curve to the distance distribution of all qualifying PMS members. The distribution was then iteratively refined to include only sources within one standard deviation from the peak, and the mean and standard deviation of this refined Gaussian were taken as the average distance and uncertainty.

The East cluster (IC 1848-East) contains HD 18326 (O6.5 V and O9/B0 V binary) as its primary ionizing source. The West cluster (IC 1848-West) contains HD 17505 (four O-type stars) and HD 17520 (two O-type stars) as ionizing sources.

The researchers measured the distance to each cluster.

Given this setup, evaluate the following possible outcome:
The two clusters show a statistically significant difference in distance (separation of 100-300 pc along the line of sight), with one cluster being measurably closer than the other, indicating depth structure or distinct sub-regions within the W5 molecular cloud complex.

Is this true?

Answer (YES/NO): NO